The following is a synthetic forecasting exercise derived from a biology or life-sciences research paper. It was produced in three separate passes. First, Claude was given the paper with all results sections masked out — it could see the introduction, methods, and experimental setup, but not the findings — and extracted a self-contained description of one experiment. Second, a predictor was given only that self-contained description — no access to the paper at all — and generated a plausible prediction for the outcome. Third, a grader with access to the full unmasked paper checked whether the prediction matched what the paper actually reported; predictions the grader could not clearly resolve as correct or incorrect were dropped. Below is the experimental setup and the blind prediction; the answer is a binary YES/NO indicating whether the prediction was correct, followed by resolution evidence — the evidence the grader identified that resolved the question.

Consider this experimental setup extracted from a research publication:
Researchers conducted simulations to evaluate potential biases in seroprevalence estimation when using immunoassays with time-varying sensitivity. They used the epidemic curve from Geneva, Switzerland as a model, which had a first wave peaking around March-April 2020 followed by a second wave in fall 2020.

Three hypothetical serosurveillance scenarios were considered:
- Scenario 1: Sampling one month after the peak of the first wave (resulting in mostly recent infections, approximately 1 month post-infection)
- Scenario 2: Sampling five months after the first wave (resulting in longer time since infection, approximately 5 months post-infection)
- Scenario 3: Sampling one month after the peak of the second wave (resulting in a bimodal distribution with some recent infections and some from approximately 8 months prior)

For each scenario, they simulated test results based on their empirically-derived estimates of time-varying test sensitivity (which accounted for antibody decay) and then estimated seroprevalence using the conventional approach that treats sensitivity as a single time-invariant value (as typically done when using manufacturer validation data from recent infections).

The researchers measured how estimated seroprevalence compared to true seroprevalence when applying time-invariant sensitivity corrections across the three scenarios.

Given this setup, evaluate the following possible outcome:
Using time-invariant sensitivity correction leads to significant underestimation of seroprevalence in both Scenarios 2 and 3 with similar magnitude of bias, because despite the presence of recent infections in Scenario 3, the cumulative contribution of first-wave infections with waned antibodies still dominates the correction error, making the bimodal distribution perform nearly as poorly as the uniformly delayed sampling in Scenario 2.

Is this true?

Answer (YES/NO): NO